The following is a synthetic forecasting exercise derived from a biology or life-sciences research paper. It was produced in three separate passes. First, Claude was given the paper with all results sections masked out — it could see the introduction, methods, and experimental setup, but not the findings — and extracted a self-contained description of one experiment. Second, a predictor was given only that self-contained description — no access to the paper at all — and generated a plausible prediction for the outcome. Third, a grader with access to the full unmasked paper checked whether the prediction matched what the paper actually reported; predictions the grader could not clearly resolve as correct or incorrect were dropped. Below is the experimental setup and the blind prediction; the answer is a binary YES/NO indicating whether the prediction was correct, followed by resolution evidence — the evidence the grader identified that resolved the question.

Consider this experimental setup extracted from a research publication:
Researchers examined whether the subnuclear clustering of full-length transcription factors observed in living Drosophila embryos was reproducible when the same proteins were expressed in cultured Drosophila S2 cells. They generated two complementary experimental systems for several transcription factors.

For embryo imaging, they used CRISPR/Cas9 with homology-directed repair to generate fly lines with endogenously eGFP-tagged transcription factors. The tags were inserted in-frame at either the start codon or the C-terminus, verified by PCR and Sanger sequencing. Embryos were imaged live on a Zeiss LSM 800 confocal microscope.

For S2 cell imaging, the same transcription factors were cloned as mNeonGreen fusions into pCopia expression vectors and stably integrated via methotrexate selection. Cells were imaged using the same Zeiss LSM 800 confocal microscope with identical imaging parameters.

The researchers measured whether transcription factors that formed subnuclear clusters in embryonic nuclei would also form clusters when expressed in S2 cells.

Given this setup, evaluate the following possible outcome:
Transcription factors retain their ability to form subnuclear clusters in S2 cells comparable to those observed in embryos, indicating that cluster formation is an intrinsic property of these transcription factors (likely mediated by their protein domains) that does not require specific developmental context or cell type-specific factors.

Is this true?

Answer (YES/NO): NO